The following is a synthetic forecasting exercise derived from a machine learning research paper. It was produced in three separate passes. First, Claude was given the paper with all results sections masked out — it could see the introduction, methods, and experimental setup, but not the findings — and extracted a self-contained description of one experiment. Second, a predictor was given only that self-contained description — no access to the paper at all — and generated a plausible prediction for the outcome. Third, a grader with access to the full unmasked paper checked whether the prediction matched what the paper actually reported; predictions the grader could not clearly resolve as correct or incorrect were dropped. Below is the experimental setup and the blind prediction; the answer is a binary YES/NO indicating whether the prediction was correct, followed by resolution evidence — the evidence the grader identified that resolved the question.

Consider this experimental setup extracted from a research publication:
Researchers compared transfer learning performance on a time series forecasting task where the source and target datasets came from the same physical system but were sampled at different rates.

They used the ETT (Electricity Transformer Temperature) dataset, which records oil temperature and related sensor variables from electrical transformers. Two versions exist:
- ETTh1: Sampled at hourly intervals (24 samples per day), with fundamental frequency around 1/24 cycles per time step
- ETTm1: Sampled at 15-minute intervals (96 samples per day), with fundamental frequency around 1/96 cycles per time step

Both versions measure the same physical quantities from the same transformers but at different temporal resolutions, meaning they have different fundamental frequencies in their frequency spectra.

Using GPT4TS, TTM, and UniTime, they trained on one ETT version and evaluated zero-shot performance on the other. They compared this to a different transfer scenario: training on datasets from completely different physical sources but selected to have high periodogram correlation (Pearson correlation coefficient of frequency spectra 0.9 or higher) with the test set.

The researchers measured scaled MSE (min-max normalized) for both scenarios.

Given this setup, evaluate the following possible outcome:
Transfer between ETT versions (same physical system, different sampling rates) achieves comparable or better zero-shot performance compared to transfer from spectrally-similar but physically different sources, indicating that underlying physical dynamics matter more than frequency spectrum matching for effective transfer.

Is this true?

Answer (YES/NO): NO